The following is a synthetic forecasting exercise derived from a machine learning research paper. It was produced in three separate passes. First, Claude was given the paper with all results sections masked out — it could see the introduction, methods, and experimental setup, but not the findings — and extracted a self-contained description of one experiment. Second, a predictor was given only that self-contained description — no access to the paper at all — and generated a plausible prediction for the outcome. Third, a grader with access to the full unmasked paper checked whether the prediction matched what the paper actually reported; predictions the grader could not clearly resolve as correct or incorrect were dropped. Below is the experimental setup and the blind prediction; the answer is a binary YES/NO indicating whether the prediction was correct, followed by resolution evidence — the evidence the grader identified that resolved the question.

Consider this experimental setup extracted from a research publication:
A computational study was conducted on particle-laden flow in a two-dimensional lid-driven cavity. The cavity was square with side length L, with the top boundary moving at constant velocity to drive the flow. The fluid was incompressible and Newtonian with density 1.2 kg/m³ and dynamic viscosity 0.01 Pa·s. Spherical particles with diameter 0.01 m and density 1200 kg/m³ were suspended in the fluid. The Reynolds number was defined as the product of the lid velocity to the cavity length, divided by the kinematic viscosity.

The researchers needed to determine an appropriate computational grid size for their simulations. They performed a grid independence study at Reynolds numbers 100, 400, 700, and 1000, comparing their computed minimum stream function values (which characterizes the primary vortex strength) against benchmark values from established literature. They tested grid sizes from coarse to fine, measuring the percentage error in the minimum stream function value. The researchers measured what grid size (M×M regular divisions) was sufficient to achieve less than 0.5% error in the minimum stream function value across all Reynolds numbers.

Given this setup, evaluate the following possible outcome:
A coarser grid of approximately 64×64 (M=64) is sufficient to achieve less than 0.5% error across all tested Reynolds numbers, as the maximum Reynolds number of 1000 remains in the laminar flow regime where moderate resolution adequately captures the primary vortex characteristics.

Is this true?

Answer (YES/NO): NO